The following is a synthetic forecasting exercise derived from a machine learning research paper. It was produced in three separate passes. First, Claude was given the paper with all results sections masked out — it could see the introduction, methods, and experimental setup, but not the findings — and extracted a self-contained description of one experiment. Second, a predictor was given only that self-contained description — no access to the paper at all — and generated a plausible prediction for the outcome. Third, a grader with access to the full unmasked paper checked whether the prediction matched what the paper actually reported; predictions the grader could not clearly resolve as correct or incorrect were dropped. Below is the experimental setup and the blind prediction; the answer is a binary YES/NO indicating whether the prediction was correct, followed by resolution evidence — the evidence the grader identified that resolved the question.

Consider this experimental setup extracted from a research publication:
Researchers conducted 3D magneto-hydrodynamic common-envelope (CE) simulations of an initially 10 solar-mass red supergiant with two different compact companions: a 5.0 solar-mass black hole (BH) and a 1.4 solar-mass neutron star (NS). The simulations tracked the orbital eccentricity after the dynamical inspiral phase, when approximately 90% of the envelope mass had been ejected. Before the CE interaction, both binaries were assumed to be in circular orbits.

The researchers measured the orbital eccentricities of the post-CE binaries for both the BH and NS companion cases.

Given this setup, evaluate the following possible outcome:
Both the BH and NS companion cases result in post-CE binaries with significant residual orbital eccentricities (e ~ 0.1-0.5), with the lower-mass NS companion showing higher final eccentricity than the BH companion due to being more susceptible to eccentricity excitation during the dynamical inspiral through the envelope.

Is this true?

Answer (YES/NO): NO